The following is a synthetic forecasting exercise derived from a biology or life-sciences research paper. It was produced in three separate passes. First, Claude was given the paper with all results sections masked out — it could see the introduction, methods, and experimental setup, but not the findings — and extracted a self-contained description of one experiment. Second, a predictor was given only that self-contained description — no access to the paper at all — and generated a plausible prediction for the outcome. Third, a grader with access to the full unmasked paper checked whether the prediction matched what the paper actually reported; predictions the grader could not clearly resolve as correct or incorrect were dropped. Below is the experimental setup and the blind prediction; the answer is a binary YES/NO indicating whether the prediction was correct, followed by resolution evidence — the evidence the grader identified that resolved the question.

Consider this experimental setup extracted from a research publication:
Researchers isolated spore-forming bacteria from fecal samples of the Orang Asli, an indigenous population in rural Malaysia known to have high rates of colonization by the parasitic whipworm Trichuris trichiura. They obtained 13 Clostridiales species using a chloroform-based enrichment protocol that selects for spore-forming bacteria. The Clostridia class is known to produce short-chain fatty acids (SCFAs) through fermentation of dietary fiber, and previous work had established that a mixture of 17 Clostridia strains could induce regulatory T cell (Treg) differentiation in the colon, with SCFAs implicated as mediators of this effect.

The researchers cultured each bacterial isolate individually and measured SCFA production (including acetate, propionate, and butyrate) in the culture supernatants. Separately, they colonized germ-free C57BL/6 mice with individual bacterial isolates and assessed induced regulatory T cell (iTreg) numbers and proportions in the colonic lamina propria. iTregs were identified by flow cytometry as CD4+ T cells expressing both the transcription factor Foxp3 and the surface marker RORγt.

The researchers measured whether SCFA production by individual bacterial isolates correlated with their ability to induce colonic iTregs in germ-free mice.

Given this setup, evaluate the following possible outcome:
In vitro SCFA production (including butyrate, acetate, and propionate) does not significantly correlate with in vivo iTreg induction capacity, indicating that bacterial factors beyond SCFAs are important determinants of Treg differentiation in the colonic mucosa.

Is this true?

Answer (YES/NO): YES